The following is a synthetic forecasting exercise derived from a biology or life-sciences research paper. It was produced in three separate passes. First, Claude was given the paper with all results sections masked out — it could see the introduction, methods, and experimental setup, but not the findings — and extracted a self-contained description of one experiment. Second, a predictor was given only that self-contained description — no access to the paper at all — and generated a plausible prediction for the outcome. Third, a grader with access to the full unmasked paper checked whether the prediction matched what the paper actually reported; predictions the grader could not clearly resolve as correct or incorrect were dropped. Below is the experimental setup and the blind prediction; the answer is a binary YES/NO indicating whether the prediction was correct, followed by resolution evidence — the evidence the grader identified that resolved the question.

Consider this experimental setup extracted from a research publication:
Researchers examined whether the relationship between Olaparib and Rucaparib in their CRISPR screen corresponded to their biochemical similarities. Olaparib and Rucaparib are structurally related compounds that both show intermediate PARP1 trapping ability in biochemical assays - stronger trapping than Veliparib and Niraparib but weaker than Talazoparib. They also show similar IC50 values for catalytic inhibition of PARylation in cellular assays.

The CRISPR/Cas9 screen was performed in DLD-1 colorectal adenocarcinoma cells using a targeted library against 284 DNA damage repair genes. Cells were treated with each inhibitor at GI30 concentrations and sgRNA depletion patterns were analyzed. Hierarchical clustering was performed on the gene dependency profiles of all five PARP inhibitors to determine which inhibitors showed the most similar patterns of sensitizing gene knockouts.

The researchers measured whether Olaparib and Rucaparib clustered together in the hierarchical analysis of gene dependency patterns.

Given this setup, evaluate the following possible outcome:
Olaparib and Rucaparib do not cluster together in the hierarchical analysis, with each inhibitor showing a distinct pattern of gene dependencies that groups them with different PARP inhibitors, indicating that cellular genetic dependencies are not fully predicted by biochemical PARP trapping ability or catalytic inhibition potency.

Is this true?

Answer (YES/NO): YES